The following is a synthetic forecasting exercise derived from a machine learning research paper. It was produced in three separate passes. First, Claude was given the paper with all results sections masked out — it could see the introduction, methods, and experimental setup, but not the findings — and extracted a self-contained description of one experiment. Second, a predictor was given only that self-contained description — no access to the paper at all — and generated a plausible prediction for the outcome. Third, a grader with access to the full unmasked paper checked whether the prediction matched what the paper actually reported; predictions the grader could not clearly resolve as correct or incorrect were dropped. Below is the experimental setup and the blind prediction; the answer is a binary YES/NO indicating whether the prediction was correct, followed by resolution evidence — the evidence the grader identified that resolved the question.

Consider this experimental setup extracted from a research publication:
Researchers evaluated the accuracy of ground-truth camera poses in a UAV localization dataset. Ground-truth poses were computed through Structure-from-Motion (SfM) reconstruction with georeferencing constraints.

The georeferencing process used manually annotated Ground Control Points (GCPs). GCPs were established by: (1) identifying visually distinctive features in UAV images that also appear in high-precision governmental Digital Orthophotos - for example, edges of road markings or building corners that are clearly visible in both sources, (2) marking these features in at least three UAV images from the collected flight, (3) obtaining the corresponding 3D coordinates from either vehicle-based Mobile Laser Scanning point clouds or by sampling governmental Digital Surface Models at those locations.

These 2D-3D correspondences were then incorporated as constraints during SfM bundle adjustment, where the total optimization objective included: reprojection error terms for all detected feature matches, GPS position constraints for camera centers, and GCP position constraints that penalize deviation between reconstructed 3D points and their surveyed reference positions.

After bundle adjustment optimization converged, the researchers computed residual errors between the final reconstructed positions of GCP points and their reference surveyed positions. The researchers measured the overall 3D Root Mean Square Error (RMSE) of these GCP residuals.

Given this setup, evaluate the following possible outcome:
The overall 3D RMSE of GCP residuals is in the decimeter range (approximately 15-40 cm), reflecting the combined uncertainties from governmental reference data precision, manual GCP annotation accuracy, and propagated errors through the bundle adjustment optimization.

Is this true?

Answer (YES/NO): NO